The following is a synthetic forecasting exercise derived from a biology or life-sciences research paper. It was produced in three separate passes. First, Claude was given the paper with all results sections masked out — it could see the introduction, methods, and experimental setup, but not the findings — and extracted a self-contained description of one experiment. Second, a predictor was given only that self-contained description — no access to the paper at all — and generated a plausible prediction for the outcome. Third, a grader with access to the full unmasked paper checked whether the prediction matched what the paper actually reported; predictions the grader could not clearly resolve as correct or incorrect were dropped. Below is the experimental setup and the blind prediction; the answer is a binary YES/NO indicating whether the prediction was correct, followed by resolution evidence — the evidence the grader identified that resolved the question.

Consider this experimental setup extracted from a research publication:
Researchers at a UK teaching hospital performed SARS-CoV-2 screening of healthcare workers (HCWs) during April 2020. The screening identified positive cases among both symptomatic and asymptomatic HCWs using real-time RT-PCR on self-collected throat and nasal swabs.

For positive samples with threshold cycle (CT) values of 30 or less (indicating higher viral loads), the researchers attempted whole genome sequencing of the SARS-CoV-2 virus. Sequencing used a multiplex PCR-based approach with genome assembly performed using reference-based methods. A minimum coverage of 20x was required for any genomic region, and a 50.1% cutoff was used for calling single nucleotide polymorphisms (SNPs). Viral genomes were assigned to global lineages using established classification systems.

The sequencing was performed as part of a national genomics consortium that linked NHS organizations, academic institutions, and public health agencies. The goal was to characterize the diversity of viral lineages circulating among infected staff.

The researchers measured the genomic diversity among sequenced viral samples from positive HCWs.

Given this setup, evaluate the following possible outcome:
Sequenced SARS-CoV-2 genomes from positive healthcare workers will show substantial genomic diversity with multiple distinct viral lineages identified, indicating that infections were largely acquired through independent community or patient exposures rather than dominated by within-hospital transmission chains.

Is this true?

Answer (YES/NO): NO